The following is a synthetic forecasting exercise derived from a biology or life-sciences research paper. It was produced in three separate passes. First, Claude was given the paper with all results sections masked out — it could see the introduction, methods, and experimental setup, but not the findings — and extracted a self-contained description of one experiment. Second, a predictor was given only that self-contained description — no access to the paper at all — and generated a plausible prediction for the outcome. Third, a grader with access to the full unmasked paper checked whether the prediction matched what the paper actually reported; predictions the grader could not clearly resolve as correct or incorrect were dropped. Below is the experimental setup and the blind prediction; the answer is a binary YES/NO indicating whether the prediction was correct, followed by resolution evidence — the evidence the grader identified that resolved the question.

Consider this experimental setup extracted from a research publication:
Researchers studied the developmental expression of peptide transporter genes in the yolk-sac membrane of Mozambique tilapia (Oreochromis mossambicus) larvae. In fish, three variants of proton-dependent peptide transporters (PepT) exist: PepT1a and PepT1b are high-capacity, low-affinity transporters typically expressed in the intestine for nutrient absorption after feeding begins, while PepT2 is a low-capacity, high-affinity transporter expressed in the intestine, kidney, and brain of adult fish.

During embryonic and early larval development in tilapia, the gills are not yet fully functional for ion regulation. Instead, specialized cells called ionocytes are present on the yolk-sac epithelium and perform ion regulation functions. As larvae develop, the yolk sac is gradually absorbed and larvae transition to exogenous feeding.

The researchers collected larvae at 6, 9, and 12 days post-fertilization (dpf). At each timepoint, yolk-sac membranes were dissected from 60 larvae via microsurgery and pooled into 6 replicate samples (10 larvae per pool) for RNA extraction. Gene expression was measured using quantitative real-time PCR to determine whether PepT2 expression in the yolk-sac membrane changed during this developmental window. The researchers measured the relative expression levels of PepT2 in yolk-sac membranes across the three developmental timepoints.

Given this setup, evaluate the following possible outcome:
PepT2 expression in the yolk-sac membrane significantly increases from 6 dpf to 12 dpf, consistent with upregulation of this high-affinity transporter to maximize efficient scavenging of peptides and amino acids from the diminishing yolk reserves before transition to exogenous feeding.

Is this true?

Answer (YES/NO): NO